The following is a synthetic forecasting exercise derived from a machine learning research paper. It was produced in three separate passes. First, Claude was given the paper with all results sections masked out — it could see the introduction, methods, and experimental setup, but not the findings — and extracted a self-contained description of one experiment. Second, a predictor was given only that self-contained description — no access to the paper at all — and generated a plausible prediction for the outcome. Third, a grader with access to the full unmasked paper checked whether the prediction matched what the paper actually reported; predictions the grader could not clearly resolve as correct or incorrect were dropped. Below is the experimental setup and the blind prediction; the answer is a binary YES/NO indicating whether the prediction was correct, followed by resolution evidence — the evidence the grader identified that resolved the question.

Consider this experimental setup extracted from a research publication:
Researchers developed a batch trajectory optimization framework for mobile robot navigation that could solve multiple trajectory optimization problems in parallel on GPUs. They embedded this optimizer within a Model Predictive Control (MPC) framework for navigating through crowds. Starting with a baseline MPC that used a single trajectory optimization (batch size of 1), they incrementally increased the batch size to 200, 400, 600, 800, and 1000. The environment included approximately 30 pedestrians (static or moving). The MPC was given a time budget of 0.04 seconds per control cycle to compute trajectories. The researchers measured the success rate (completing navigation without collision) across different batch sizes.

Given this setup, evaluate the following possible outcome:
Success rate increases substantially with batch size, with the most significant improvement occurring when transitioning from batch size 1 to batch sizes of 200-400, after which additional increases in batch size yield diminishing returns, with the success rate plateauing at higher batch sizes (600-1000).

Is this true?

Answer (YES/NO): NO